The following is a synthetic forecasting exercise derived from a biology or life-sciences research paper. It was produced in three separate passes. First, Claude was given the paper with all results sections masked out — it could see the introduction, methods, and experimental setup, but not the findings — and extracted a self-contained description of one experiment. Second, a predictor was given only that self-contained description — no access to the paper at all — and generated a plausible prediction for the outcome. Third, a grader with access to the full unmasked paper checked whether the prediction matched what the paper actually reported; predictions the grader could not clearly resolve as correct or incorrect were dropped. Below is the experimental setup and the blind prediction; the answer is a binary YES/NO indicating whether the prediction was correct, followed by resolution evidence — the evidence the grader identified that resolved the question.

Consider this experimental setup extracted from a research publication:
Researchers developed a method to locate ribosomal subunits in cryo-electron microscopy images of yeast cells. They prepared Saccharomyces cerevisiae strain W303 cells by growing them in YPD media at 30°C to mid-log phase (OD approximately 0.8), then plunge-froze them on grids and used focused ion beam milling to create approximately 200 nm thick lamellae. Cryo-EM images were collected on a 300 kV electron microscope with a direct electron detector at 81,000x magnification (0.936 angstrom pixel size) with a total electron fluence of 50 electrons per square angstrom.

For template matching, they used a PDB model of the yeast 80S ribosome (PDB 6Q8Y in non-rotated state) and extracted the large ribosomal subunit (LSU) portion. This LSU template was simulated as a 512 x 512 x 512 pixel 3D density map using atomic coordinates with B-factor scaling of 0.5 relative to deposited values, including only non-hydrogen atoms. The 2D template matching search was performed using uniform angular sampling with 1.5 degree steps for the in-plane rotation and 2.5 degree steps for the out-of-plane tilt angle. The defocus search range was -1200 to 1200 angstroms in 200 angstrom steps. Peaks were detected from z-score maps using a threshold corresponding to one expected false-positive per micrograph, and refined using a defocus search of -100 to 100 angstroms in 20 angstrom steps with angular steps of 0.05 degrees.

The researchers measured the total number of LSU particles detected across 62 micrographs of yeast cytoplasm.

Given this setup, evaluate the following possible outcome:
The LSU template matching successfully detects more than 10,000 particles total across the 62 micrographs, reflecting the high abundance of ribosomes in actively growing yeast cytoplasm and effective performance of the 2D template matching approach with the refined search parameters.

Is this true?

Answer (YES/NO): YES